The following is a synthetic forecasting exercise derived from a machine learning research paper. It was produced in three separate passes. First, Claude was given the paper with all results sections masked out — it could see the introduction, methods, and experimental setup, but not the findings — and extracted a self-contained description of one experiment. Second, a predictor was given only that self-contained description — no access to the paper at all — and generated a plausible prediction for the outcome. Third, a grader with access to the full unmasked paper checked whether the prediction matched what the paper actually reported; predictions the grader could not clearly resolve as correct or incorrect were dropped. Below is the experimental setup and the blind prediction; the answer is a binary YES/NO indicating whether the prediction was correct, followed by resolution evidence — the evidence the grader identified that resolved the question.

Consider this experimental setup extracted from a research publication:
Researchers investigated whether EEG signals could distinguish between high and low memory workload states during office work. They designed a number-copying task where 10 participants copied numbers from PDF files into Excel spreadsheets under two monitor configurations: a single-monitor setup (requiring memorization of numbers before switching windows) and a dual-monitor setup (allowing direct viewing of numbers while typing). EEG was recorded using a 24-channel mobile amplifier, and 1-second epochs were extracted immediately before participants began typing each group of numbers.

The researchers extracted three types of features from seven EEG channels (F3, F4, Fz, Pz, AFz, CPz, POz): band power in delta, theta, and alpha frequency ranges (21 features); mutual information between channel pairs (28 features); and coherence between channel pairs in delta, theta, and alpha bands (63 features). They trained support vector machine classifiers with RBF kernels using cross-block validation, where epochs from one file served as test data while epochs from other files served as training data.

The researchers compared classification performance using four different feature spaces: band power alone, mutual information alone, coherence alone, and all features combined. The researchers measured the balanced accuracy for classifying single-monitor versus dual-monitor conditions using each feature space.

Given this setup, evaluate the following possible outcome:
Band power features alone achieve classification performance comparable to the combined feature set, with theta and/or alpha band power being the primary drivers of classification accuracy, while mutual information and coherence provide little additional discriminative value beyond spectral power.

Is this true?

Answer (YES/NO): NO